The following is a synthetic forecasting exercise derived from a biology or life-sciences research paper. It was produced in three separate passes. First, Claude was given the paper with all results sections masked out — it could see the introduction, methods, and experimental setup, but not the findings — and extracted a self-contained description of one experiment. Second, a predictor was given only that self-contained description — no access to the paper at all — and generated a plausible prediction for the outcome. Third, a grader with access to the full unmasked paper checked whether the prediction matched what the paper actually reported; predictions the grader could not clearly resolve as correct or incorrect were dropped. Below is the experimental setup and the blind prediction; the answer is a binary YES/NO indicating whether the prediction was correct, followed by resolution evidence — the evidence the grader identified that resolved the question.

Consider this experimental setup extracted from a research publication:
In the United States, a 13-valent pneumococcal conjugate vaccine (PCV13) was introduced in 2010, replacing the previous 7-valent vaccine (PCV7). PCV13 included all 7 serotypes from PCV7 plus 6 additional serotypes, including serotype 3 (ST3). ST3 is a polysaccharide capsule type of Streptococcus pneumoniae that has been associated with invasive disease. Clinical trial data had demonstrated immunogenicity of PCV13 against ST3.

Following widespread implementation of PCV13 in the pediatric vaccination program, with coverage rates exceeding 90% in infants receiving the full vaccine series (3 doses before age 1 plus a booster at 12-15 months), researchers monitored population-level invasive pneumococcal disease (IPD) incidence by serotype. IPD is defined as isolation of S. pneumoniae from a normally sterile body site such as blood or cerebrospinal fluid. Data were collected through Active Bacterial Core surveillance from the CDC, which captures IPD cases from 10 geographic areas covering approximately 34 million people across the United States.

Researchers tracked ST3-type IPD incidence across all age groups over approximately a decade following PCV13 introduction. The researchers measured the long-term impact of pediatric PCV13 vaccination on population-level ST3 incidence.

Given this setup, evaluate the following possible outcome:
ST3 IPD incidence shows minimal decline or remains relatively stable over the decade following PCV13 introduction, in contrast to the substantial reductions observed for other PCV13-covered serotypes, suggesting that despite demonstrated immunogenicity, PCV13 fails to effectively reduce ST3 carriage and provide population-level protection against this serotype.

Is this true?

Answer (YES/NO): YES